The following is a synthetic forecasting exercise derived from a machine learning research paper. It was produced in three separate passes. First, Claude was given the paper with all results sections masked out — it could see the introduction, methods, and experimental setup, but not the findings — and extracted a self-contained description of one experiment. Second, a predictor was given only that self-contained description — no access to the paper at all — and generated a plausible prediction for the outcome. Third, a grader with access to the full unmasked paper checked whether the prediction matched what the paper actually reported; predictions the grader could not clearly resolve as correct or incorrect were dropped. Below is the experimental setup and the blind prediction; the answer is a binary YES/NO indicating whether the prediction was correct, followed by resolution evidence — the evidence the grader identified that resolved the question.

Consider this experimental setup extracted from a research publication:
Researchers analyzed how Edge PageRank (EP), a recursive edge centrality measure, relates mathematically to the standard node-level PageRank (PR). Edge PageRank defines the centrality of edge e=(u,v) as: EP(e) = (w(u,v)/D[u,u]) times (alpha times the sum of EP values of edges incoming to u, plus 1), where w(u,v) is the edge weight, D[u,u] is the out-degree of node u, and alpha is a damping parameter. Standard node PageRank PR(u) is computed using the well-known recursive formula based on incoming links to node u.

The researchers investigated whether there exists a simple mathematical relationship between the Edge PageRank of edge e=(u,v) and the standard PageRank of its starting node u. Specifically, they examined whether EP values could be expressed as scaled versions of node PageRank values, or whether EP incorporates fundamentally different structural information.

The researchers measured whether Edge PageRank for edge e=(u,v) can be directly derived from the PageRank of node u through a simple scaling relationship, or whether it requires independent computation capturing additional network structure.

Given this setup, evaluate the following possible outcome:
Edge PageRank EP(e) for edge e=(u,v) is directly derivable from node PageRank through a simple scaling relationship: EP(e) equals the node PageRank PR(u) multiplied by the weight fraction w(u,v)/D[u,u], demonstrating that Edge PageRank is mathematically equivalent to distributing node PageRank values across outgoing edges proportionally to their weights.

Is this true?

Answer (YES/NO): YES